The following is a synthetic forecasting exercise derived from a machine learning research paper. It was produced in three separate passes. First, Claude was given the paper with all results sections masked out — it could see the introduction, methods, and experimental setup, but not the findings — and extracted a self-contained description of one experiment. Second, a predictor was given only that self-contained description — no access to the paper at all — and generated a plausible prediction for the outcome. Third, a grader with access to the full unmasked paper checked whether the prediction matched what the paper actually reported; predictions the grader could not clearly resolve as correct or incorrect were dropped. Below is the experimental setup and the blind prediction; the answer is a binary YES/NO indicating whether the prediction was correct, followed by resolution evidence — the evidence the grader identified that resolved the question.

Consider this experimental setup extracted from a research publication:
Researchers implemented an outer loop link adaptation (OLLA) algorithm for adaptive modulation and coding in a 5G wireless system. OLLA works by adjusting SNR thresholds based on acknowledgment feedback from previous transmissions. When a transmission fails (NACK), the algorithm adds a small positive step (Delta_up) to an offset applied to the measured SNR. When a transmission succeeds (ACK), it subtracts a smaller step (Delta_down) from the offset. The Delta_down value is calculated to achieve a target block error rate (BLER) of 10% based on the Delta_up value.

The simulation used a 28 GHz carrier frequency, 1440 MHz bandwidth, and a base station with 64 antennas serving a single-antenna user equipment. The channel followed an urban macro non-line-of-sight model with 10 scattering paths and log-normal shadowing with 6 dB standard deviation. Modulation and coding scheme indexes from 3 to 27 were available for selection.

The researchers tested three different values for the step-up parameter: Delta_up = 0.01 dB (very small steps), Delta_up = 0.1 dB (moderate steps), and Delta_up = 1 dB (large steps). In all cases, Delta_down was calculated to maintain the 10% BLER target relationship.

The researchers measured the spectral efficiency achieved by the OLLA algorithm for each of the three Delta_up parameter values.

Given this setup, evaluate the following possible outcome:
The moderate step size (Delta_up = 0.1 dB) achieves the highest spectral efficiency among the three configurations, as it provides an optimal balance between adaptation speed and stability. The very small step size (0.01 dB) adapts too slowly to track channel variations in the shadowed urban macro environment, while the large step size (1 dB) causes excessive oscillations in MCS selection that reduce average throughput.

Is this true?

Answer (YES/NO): NO